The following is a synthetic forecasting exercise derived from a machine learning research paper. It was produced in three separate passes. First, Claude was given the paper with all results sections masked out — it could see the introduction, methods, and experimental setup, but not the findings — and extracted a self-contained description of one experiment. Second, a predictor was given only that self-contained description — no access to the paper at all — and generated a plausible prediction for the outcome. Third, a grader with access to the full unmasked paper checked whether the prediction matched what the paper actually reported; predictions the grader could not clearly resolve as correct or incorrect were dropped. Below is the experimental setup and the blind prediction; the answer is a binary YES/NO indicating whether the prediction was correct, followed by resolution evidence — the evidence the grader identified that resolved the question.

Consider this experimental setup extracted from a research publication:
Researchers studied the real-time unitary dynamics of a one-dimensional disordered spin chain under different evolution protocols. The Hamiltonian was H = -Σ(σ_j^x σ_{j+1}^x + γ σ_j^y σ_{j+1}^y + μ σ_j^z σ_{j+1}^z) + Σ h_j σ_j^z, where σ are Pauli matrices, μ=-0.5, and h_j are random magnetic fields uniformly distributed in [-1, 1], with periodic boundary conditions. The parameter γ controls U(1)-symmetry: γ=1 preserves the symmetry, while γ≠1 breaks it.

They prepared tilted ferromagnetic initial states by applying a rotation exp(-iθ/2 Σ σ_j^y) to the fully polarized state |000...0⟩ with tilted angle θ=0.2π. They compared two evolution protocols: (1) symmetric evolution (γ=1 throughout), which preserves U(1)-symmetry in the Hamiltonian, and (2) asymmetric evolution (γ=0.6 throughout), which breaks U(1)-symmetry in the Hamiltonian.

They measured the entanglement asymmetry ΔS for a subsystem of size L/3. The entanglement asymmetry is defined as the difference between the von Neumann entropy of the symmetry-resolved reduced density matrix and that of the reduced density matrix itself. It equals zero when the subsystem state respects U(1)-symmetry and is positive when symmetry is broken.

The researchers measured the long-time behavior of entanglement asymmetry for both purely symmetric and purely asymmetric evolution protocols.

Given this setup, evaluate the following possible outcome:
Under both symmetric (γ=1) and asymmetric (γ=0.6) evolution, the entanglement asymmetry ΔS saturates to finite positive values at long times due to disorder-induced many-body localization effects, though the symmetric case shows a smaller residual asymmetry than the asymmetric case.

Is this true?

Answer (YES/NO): NO